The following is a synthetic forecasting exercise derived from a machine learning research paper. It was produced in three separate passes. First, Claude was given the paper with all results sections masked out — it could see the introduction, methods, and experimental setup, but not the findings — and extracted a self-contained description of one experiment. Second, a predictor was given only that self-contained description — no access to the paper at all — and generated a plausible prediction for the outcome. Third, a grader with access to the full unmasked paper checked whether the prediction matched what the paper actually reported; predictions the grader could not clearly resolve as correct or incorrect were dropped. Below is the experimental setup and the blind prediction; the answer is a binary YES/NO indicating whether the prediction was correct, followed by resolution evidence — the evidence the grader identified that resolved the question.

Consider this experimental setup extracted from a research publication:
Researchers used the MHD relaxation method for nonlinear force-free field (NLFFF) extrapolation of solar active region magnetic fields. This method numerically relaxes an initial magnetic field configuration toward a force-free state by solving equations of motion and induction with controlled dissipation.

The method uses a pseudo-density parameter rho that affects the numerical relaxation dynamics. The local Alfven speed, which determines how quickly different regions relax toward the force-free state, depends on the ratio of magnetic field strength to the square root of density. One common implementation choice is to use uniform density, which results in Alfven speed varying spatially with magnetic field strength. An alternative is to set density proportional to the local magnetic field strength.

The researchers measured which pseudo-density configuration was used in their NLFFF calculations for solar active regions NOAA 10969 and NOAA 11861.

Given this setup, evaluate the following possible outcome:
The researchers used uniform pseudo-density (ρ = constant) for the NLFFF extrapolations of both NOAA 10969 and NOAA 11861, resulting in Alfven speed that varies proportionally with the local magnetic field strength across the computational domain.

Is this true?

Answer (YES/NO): NO